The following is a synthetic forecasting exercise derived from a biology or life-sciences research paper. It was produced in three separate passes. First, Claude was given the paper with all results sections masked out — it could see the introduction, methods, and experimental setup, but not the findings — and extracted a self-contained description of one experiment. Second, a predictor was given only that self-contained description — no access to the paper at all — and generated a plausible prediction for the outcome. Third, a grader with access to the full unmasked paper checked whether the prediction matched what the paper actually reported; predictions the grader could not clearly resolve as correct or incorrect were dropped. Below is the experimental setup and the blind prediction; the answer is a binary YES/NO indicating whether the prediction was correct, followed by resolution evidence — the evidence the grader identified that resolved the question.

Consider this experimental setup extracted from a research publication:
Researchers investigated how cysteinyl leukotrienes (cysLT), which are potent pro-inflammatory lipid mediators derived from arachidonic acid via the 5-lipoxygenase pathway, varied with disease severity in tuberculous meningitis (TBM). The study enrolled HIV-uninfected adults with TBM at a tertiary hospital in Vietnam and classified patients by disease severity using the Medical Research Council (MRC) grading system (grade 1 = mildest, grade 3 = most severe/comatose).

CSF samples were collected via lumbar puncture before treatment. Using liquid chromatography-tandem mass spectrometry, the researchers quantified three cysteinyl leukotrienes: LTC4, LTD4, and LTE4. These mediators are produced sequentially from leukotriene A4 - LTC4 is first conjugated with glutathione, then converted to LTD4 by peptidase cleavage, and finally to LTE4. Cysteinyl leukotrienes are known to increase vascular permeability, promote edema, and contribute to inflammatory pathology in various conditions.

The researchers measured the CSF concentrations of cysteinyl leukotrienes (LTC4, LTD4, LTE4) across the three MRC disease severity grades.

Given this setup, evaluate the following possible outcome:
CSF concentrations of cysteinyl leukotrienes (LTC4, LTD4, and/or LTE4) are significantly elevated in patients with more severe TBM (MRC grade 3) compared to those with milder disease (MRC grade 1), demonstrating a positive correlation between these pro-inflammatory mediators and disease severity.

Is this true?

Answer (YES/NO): NO